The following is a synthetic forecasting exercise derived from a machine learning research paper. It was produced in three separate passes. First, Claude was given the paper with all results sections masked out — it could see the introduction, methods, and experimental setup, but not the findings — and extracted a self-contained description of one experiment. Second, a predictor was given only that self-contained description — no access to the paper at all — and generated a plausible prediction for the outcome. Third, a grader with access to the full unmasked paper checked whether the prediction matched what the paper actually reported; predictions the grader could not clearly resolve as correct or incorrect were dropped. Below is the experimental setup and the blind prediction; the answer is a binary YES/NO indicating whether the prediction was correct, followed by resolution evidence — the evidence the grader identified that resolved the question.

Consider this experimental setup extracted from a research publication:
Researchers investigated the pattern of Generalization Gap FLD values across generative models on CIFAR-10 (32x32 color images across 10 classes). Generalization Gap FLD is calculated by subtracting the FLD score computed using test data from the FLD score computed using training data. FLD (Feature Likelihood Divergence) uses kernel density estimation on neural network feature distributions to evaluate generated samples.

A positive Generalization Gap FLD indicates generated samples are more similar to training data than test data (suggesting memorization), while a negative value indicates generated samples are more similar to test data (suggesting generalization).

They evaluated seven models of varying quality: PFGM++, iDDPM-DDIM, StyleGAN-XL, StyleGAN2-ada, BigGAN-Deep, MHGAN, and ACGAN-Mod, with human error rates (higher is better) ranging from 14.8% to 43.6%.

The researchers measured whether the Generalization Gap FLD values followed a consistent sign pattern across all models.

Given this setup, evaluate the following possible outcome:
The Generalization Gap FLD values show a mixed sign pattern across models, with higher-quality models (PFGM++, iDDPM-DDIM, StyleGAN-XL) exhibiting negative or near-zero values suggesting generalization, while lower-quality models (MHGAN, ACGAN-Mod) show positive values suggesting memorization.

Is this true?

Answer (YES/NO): NO